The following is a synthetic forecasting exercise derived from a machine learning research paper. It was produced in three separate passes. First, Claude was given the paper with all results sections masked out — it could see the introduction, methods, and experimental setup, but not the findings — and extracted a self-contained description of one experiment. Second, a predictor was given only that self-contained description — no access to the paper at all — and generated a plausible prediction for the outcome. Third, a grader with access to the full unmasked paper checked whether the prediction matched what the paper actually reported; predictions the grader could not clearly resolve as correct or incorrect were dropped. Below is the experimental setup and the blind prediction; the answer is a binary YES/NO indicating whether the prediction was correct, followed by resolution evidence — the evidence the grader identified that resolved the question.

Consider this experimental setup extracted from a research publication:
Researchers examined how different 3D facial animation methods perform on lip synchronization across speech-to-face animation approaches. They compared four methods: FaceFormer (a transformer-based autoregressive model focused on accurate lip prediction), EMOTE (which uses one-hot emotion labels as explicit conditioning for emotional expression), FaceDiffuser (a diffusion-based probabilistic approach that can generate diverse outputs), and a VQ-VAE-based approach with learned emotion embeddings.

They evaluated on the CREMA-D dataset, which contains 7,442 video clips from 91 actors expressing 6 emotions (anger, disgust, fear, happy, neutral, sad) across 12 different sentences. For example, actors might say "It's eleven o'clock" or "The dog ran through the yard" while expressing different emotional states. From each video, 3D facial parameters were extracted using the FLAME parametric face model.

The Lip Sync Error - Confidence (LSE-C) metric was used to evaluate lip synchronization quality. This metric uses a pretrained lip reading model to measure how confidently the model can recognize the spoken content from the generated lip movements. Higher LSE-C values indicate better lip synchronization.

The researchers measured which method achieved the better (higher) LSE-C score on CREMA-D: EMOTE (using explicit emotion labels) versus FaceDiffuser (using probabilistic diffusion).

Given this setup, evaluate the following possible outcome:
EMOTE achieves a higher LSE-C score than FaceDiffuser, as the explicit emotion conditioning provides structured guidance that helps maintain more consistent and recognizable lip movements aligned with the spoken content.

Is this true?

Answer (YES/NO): YES